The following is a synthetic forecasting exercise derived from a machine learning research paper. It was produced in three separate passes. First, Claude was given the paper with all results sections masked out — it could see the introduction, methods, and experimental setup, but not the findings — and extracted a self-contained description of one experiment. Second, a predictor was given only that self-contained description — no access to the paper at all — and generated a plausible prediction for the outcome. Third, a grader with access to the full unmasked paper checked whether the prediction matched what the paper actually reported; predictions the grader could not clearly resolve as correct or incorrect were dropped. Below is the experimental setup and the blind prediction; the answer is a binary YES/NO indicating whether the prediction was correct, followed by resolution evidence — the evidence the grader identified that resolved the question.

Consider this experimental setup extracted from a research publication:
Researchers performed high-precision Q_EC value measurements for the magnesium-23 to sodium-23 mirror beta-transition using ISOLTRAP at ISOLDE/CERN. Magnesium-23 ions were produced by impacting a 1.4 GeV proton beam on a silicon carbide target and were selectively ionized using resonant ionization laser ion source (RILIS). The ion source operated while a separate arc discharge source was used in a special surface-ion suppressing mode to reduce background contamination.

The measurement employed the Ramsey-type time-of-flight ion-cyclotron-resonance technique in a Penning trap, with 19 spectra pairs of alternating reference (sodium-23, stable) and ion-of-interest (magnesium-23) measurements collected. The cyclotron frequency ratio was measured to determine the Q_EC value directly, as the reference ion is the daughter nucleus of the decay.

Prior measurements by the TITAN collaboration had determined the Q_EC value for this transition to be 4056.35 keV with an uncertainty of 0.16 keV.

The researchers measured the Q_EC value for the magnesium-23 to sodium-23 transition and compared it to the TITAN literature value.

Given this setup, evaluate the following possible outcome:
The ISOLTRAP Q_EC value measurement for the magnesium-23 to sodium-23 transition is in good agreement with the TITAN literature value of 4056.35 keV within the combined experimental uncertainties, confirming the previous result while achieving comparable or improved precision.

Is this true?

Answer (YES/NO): YES